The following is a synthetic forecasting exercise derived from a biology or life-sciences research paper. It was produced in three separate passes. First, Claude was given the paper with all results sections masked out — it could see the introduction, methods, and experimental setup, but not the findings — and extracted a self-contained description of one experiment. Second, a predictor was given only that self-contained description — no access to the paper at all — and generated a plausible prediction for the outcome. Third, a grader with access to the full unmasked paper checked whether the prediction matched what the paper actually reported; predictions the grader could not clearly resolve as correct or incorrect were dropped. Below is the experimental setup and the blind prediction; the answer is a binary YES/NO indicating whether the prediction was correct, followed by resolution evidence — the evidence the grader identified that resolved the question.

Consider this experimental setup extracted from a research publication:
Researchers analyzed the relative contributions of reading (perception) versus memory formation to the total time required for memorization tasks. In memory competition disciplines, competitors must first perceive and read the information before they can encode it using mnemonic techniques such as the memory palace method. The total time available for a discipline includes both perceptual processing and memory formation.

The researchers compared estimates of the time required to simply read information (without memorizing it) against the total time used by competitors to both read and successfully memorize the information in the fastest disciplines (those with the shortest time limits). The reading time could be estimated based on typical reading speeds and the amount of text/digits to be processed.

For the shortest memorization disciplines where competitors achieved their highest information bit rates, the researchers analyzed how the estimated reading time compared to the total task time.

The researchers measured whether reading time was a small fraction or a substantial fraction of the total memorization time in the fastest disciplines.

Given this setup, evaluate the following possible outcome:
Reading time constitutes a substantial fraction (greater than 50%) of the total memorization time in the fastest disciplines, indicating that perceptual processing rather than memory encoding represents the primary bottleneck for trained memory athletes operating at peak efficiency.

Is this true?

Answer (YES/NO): YES